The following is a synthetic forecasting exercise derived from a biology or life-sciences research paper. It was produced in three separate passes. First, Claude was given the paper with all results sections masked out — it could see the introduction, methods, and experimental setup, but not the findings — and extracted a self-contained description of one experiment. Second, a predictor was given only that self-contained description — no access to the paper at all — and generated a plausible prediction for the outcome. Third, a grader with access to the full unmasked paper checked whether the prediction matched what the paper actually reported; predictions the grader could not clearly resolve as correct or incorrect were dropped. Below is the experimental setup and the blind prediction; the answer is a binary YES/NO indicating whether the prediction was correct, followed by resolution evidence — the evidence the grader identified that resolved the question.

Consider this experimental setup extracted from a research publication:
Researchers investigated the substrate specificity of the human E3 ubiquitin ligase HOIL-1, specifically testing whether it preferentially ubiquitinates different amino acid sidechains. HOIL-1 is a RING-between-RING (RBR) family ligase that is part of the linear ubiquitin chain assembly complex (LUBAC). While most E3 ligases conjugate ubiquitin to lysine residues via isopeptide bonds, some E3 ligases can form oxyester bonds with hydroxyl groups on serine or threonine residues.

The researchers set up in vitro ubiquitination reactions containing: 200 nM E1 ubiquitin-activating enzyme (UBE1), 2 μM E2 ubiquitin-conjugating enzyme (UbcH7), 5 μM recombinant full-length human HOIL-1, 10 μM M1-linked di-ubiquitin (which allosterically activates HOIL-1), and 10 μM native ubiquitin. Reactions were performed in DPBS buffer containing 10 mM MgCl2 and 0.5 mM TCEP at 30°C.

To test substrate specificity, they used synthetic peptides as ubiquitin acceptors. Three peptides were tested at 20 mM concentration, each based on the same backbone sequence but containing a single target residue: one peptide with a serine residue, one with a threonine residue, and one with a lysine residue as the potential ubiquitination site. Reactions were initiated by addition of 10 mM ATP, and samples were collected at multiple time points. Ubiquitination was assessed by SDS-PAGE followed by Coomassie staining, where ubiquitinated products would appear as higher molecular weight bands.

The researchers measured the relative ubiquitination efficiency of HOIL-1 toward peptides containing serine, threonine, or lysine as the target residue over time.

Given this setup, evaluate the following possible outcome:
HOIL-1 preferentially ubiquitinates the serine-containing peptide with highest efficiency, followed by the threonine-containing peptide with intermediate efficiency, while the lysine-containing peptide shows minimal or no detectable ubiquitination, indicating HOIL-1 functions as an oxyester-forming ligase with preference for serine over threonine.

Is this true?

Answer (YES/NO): YES